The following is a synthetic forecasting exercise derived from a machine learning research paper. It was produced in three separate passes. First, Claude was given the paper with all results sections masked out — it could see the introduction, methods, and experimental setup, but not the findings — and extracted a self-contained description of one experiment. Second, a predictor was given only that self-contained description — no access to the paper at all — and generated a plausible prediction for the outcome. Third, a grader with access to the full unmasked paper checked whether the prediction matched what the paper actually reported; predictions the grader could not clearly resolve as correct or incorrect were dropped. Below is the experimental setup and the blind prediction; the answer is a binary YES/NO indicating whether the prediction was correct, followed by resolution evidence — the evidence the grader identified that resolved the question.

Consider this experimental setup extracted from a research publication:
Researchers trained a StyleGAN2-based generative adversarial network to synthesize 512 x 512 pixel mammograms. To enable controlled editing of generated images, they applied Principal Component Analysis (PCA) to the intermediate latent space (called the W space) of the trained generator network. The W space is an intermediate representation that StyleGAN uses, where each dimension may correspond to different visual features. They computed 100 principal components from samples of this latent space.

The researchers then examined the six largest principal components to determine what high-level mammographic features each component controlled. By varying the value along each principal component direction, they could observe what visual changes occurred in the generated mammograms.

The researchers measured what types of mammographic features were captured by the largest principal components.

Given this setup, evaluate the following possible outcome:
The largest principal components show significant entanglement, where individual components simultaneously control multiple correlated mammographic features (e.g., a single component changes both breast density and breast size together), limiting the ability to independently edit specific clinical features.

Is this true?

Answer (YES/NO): NO